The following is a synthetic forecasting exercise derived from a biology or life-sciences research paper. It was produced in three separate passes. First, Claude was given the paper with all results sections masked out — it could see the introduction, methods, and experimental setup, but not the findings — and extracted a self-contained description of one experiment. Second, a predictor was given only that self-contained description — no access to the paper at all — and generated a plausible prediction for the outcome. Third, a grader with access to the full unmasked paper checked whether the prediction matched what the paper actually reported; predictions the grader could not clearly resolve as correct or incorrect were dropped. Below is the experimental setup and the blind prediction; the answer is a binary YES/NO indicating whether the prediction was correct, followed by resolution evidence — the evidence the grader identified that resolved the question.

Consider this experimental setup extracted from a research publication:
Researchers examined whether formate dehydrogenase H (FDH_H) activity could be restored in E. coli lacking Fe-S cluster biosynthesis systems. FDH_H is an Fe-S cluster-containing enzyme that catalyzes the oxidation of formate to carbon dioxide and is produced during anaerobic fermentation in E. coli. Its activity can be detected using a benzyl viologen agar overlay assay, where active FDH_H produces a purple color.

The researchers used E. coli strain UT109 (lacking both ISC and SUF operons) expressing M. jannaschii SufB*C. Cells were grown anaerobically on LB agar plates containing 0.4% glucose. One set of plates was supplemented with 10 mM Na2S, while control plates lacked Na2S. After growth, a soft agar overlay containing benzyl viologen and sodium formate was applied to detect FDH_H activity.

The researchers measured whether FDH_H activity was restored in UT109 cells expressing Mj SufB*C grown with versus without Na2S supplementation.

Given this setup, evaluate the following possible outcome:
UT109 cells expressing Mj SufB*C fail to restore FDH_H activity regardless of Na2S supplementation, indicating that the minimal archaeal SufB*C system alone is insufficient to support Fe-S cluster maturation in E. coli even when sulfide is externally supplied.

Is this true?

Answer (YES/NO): NO